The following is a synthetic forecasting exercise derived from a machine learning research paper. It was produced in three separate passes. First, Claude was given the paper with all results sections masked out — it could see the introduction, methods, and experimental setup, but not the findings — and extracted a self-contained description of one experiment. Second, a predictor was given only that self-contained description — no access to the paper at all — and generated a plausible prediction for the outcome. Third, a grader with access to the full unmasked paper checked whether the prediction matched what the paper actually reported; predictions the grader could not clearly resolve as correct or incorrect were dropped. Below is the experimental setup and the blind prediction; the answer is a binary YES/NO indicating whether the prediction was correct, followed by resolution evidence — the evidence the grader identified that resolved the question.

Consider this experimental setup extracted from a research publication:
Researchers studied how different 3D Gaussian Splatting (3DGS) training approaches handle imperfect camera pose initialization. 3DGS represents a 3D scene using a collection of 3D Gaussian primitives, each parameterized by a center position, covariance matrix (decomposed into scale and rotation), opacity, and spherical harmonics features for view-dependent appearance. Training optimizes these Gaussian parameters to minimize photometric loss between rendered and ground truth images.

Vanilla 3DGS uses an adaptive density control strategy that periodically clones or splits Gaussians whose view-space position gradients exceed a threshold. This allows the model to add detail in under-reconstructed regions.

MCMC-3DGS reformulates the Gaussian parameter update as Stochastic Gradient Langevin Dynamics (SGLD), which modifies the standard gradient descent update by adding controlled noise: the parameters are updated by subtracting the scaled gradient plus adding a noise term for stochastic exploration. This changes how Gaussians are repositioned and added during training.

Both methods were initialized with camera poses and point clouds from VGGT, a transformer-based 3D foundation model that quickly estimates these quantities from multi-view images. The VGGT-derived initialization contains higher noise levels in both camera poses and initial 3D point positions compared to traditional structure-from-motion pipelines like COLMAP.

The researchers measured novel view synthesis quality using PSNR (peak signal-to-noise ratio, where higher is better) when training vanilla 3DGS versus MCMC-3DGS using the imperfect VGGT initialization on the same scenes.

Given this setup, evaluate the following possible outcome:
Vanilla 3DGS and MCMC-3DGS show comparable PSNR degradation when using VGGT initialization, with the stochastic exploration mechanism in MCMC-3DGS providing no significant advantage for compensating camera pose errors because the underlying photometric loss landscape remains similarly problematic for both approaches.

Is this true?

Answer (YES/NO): NO